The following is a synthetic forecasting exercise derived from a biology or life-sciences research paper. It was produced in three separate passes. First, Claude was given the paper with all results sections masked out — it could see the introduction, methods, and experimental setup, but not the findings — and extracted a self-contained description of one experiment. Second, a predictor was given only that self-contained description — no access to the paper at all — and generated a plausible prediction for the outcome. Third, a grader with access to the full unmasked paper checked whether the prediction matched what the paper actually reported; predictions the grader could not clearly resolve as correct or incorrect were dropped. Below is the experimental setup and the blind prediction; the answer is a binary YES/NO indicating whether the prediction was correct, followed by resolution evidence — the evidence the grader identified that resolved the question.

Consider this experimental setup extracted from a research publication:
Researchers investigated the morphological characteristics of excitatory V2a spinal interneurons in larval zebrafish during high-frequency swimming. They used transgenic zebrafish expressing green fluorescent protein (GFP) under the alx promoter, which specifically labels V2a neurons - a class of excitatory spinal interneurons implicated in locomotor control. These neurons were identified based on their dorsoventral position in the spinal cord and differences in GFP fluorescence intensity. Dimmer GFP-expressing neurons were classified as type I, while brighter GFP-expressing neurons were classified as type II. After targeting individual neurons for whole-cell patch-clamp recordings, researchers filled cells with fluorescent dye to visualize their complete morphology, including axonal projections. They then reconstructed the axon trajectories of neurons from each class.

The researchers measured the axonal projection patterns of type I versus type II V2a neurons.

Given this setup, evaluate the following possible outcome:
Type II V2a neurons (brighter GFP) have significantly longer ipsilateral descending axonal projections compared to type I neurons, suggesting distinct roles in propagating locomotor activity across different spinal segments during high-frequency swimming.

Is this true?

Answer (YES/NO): NO